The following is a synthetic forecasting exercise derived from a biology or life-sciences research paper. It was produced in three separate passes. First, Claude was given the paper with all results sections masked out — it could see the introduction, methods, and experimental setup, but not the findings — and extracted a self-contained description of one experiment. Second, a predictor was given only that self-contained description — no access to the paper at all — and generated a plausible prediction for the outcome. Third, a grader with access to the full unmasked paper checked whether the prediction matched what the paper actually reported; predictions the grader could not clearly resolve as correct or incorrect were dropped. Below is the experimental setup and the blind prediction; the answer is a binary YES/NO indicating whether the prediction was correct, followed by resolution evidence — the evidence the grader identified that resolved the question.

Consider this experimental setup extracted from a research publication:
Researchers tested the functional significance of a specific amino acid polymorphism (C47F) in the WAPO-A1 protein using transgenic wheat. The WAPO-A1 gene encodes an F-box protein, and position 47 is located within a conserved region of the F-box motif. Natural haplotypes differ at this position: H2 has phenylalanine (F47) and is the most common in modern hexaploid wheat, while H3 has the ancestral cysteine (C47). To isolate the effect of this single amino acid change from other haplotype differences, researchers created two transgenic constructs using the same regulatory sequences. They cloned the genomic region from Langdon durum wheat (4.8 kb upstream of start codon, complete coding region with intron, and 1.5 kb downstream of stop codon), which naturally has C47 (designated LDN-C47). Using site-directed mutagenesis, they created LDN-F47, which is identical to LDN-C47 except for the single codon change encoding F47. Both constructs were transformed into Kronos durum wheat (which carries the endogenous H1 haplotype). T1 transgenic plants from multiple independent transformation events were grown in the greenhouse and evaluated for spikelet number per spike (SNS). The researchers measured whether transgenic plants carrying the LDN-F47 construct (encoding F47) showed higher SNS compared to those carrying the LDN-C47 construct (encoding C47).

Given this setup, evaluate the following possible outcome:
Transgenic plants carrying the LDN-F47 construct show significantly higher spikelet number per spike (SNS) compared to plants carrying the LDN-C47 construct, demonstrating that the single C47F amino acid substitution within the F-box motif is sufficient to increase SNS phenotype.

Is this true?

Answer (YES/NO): NO